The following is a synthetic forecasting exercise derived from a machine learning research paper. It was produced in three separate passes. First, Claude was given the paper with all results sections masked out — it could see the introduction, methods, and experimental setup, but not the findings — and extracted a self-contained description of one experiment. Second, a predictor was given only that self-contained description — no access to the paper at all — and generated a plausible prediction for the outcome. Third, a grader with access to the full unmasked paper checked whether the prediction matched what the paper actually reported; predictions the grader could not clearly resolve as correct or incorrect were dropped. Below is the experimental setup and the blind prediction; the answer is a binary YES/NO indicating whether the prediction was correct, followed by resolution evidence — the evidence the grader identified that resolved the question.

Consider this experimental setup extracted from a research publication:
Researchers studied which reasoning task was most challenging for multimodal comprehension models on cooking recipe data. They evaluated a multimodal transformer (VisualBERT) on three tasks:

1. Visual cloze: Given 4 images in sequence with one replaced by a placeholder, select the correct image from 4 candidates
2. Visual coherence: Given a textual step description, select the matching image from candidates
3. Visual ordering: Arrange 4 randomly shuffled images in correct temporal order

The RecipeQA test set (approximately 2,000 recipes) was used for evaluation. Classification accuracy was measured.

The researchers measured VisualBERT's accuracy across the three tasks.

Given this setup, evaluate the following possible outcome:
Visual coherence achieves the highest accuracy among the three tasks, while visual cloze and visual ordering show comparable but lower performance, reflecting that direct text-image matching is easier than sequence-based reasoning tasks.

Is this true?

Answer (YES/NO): NO